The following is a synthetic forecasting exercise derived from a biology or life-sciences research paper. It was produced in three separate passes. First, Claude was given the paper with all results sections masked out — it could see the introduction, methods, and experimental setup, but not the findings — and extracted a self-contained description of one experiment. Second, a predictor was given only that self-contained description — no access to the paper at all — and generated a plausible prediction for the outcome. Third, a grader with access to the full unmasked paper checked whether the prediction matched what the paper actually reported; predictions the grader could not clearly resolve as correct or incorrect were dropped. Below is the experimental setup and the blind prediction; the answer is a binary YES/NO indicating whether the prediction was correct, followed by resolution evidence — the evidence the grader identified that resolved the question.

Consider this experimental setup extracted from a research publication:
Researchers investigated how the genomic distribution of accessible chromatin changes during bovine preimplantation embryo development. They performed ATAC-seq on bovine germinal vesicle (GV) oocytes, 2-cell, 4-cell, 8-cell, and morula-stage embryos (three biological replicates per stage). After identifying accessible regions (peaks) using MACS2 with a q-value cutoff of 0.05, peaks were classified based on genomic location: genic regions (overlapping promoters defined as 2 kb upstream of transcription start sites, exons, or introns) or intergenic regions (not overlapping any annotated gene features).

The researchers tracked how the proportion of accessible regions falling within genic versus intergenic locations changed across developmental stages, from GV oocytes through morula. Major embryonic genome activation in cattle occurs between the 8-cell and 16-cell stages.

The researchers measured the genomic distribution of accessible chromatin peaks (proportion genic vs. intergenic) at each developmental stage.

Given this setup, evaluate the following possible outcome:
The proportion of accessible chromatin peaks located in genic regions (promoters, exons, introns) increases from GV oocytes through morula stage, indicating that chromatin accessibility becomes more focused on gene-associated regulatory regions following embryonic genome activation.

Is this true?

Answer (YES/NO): NO